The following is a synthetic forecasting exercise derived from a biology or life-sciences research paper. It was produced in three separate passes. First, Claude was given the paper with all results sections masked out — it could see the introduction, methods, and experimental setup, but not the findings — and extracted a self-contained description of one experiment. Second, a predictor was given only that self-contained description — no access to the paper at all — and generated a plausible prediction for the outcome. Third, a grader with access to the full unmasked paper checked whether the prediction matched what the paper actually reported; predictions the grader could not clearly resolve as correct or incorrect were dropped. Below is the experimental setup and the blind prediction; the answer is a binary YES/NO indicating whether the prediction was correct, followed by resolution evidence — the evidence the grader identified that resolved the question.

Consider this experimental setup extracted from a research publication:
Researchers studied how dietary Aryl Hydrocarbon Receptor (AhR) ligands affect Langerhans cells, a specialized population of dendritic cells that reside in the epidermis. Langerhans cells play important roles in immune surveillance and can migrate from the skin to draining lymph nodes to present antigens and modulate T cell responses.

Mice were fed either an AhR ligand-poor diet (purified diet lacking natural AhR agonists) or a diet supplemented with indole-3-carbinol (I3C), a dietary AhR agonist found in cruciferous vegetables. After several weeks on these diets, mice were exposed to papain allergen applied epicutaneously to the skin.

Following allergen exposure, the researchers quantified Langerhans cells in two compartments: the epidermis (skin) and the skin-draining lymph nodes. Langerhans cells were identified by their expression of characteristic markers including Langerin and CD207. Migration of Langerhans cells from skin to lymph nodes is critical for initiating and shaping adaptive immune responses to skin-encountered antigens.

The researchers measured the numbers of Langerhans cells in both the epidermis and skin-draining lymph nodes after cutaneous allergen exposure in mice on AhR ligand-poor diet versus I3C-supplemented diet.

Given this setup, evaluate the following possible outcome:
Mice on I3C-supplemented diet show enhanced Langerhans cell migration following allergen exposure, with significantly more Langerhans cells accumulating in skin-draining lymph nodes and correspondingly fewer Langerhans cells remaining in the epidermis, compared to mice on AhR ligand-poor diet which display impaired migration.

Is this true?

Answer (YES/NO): NO